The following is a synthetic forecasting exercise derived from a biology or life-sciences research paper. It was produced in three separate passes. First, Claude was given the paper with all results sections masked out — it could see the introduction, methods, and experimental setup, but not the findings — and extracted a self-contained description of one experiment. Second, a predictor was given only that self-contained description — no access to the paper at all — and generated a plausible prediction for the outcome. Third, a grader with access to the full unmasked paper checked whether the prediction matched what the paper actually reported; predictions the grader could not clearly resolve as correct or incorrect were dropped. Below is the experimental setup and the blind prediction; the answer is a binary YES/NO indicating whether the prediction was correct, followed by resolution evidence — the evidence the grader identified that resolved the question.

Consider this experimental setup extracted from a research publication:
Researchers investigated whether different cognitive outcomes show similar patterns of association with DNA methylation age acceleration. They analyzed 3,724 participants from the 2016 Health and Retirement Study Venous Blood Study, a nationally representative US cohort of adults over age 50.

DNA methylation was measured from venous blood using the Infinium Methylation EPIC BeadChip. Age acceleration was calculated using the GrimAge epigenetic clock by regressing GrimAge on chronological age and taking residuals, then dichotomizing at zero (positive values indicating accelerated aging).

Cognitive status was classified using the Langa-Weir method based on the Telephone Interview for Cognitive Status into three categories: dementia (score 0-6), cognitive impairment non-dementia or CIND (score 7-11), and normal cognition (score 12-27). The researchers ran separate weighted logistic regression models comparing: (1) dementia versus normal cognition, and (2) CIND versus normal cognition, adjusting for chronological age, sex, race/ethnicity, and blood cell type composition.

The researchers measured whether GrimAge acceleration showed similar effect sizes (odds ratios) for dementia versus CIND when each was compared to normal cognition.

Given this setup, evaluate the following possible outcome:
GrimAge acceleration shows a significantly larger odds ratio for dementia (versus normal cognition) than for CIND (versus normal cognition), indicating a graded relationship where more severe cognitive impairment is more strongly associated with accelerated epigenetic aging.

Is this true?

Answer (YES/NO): NO